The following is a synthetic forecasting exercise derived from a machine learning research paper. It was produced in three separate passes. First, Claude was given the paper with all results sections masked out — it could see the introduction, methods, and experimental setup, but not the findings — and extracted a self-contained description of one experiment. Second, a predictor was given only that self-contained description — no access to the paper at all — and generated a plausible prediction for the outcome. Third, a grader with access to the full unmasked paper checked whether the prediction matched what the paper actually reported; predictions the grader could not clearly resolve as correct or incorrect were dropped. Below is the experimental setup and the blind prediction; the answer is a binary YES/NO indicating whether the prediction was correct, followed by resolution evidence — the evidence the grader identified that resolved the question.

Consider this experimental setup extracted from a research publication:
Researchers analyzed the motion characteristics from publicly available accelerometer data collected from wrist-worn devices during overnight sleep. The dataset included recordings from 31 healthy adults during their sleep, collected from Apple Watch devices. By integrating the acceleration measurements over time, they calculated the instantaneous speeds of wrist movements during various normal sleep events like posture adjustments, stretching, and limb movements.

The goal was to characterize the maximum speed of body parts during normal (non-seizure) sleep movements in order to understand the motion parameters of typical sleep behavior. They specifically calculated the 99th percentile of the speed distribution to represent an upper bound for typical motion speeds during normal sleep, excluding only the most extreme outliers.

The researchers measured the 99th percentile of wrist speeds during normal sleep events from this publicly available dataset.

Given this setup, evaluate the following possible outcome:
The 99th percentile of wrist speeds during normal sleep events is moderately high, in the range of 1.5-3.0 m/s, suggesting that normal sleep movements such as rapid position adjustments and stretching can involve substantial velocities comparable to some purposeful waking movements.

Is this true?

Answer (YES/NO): NO